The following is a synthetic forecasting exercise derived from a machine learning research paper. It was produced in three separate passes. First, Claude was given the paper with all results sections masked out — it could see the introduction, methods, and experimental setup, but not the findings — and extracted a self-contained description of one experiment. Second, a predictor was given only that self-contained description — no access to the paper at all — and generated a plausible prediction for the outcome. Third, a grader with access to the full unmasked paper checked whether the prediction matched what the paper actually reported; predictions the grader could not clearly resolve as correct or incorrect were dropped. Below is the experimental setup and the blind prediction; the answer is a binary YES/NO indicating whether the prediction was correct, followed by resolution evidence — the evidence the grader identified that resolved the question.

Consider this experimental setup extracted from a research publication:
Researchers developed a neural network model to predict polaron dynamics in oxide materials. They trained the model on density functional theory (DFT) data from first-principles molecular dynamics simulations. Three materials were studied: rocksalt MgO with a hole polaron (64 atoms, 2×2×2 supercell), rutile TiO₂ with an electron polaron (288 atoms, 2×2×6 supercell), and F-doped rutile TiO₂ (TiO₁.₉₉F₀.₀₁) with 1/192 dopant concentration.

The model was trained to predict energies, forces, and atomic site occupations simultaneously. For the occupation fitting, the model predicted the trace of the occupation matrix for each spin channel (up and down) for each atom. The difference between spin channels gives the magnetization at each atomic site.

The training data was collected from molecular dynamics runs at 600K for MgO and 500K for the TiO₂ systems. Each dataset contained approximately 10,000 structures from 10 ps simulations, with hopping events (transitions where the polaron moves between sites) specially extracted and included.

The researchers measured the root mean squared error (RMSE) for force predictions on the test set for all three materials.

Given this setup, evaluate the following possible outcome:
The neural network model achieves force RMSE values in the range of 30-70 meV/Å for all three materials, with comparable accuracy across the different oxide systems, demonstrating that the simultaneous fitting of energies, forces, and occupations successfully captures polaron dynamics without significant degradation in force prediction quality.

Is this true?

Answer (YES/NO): NO